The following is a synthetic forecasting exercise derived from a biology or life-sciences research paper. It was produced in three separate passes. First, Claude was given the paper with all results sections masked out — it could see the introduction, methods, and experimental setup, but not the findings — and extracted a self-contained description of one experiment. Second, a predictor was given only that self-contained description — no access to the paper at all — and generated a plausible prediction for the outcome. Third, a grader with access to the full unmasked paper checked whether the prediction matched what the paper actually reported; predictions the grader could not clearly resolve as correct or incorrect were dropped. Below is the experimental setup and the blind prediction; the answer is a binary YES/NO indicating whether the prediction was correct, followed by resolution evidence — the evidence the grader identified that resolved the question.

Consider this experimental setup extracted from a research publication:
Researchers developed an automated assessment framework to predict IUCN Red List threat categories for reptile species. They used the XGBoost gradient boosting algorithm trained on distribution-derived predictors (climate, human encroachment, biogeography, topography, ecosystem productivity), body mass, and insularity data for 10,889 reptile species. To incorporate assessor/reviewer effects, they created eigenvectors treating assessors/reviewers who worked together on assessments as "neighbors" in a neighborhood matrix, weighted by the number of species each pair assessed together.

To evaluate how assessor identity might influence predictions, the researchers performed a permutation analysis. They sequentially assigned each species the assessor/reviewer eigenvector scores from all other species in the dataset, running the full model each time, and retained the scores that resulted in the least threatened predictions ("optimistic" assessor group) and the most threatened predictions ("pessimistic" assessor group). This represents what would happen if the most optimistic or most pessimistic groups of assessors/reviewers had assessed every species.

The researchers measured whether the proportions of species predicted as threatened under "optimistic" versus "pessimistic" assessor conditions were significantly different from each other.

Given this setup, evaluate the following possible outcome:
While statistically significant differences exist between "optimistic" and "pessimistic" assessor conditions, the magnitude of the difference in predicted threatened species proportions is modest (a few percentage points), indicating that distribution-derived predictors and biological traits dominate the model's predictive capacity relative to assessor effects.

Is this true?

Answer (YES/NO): NO